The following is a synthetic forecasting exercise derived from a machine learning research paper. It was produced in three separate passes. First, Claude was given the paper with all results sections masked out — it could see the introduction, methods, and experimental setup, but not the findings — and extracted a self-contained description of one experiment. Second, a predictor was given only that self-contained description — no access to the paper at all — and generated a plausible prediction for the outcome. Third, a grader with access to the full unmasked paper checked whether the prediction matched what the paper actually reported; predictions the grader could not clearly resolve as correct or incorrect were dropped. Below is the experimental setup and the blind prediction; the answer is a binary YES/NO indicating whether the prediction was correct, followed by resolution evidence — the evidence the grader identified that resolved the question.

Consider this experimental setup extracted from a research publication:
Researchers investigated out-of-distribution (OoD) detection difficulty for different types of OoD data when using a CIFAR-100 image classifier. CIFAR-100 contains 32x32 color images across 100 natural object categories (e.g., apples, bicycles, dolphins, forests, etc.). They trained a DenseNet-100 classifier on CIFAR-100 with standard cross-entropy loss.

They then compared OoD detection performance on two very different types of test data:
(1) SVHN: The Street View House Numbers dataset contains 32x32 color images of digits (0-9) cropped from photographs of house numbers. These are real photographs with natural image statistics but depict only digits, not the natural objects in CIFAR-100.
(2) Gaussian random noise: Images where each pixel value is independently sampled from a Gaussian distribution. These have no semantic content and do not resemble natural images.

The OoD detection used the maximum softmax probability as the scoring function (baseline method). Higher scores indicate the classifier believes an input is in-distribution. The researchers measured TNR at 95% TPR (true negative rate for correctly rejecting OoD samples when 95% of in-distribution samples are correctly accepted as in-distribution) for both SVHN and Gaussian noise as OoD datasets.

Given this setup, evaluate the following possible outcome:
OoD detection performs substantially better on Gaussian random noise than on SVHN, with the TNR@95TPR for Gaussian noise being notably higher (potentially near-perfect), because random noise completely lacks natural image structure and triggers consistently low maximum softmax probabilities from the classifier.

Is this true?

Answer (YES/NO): NO